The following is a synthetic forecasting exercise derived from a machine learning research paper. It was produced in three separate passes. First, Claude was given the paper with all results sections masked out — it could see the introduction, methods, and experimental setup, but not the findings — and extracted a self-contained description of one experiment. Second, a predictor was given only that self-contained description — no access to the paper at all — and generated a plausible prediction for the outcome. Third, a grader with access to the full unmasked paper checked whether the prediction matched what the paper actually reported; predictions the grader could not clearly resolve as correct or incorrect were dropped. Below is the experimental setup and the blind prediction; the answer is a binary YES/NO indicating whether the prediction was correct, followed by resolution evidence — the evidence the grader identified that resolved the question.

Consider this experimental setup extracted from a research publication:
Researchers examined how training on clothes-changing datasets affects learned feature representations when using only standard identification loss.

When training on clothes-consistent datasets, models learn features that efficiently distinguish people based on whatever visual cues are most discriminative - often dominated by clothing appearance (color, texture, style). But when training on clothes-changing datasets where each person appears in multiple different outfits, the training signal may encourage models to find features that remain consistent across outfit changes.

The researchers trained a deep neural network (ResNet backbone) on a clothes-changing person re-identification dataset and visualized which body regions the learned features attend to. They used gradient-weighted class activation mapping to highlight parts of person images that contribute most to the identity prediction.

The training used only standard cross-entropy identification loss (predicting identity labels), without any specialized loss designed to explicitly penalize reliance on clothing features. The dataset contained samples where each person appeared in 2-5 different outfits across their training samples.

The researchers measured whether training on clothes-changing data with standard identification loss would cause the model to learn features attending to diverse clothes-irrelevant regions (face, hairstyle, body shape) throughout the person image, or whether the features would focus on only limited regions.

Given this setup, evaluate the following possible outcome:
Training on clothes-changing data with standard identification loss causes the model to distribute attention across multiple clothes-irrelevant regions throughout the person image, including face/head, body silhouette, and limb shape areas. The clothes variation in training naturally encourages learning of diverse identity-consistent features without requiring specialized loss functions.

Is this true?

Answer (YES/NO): NO